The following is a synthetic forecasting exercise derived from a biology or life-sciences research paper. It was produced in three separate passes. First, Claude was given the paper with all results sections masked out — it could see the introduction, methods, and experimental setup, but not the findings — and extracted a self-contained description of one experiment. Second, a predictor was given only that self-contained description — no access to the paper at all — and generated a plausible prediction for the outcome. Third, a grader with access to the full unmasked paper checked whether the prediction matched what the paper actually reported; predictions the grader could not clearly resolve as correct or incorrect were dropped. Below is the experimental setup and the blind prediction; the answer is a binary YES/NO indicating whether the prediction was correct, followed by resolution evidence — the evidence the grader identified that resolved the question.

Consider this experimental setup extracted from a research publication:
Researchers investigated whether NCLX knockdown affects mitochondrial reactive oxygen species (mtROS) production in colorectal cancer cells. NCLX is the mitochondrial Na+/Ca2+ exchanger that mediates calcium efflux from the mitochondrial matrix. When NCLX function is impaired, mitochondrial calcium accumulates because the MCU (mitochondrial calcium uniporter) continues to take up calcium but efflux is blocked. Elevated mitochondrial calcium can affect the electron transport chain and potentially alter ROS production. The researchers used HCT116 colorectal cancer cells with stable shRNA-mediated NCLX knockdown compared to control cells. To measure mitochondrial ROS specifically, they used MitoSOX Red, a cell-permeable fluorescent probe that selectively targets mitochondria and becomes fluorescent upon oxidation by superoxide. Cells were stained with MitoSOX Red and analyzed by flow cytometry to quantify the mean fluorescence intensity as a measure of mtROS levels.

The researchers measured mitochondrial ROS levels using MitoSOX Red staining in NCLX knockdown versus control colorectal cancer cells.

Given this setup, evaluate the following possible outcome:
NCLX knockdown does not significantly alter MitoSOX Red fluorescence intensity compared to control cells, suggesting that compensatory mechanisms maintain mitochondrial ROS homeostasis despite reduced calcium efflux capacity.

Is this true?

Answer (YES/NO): NO